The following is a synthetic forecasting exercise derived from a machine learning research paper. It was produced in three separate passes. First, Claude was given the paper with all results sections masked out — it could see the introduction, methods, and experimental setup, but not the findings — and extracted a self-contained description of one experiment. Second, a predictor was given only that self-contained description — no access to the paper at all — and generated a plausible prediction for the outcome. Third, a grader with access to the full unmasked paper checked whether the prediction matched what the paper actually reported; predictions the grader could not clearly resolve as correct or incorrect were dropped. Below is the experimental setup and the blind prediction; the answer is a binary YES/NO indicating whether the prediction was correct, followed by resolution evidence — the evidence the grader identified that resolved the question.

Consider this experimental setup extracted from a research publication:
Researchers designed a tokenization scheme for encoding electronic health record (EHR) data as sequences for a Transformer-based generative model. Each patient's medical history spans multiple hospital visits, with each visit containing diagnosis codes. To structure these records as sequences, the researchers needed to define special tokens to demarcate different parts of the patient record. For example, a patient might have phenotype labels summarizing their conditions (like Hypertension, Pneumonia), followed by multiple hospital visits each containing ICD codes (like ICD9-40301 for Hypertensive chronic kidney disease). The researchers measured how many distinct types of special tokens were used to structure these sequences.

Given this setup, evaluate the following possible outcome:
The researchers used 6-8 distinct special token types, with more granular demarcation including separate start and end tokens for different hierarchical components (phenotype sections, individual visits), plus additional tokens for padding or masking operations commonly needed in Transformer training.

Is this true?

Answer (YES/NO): NO